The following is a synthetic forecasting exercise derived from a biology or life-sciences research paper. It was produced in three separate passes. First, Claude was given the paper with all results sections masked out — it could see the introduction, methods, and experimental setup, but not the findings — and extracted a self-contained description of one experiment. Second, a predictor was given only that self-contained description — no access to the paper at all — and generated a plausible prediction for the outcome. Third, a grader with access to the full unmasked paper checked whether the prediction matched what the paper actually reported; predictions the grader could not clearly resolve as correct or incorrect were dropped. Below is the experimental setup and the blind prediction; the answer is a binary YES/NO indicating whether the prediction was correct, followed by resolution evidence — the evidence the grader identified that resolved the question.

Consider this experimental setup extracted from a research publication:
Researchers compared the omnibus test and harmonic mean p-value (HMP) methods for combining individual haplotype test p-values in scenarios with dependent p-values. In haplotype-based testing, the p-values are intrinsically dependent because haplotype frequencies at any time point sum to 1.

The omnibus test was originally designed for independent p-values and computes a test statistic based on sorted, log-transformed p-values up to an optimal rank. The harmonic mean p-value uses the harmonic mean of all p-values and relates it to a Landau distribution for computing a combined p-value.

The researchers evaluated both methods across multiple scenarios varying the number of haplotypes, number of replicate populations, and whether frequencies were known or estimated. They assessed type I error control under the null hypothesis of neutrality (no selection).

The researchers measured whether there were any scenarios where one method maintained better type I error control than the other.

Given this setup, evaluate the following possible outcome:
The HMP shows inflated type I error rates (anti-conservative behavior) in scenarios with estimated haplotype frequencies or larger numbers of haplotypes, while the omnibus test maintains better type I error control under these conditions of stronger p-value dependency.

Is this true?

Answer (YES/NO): NO